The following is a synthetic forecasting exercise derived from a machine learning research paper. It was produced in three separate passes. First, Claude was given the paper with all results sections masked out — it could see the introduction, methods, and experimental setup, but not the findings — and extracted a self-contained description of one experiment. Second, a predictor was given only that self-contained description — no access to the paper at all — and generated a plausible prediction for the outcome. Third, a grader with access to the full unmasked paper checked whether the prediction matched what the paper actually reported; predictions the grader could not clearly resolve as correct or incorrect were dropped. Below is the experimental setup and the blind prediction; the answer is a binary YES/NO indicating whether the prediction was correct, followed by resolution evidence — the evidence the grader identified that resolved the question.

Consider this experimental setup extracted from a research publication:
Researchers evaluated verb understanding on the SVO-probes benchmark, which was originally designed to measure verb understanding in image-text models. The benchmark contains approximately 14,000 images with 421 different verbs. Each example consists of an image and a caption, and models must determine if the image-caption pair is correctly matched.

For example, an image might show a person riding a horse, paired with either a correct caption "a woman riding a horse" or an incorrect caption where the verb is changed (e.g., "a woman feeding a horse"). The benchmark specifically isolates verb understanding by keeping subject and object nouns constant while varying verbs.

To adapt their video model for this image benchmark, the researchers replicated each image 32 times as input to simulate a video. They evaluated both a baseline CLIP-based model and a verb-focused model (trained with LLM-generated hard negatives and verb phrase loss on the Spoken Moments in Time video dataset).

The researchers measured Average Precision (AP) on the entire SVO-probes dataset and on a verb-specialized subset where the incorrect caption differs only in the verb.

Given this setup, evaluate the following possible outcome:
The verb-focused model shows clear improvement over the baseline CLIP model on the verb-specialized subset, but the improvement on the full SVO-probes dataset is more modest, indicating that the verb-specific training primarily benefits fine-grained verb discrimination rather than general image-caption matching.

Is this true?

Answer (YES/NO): YES